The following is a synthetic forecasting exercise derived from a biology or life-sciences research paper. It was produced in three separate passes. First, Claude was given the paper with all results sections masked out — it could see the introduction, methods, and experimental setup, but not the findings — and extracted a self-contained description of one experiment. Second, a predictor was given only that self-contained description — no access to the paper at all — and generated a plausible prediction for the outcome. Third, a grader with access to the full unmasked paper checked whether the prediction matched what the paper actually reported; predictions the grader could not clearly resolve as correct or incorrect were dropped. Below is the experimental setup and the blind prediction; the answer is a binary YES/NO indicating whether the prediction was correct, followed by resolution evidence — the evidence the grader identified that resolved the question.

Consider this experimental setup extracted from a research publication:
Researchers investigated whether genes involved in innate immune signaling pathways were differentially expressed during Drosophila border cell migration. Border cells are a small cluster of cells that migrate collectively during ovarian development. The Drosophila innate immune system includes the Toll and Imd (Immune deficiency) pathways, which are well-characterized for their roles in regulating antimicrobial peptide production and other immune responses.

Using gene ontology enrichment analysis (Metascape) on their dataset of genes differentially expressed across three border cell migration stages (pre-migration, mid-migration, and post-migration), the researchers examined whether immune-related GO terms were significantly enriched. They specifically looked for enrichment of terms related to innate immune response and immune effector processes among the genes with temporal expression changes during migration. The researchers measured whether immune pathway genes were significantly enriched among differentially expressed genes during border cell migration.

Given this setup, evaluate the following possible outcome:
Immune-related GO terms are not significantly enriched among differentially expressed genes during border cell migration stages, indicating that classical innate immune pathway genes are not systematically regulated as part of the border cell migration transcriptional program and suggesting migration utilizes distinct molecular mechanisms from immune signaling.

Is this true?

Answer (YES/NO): NO